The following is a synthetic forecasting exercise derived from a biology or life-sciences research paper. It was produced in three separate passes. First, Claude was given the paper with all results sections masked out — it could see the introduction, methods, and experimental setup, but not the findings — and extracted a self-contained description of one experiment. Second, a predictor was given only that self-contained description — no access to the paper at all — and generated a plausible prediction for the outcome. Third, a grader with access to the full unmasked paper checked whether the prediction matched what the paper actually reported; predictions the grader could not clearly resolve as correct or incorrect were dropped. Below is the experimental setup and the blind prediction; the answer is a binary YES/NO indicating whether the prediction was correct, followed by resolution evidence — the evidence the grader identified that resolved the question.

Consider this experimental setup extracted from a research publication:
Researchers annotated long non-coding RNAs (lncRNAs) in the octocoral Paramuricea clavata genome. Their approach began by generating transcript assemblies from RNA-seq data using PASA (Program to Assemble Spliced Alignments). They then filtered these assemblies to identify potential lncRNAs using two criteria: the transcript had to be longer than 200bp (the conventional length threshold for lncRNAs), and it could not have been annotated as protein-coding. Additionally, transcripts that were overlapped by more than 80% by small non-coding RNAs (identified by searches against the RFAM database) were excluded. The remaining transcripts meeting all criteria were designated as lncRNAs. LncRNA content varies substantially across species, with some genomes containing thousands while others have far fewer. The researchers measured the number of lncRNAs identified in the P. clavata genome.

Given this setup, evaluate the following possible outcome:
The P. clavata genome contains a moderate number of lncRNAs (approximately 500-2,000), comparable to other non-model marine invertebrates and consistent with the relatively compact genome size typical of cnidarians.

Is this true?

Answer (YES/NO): NO